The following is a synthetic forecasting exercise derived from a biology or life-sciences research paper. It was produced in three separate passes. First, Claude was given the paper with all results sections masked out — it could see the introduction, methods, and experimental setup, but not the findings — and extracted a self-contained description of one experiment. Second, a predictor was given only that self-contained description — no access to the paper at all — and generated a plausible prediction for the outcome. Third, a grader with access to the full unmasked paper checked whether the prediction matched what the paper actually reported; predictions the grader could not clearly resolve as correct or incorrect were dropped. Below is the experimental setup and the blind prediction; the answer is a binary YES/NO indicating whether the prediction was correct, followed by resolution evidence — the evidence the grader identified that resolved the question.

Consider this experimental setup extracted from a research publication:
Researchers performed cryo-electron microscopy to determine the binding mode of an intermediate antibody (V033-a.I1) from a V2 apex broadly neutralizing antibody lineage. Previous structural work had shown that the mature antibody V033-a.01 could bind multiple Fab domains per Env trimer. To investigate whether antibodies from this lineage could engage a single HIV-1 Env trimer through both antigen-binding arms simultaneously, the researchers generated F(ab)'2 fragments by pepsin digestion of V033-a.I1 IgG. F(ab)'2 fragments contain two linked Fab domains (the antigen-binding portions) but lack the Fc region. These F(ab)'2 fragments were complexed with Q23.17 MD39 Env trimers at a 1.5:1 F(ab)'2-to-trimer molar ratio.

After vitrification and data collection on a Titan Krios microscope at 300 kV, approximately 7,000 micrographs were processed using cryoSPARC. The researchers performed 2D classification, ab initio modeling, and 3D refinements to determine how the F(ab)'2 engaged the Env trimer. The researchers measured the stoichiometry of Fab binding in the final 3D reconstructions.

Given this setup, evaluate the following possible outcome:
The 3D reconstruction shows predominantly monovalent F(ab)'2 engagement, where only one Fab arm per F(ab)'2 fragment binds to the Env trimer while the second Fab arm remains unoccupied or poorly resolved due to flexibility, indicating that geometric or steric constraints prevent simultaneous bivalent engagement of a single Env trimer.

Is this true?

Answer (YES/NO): YES